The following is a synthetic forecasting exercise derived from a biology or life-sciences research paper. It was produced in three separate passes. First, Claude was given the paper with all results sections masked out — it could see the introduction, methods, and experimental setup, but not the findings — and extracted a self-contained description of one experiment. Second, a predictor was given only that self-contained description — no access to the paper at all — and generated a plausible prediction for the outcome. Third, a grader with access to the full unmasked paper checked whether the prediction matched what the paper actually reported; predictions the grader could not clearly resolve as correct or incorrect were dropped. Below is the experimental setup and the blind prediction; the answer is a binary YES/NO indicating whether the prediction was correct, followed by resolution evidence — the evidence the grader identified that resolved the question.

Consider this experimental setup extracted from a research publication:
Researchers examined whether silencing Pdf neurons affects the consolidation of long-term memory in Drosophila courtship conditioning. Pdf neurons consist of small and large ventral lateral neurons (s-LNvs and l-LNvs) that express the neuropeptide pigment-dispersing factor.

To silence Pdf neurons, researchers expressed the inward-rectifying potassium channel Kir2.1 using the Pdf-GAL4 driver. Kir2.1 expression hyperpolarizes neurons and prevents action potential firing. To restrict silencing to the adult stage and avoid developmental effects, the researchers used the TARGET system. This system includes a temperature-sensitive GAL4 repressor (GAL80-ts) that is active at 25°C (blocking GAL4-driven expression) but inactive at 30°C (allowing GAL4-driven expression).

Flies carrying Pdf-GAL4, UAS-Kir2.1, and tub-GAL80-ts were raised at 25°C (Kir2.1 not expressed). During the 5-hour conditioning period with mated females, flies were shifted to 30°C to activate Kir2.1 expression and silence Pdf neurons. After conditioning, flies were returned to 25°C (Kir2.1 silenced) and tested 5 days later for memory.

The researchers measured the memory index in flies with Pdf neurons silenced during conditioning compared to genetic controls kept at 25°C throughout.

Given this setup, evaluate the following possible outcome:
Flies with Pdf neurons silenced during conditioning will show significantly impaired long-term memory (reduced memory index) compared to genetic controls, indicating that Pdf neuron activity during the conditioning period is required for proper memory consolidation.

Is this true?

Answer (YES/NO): YES